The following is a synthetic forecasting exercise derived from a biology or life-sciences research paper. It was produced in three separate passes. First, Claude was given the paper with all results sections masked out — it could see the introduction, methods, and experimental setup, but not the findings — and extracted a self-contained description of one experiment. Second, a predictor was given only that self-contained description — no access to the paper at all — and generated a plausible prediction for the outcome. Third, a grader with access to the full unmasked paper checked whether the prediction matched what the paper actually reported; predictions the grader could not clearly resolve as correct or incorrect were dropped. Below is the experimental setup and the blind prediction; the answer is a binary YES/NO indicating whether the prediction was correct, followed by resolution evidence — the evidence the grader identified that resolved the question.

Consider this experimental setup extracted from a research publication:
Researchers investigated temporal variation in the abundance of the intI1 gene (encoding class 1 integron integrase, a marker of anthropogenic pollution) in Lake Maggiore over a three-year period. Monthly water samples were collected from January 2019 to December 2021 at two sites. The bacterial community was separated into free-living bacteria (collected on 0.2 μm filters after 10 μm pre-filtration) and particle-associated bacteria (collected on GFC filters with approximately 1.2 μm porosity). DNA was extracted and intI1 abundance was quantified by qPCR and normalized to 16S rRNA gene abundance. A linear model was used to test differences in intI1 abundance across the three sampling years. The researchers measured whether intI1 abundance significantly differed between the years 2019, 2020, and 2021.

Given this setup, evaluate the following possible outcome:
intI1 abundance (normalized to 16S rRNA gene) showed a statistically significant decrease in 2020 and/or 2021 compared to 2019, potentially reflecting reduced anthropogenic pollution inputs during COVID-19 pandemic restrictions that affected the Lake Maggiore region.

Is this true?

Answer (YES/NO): NO